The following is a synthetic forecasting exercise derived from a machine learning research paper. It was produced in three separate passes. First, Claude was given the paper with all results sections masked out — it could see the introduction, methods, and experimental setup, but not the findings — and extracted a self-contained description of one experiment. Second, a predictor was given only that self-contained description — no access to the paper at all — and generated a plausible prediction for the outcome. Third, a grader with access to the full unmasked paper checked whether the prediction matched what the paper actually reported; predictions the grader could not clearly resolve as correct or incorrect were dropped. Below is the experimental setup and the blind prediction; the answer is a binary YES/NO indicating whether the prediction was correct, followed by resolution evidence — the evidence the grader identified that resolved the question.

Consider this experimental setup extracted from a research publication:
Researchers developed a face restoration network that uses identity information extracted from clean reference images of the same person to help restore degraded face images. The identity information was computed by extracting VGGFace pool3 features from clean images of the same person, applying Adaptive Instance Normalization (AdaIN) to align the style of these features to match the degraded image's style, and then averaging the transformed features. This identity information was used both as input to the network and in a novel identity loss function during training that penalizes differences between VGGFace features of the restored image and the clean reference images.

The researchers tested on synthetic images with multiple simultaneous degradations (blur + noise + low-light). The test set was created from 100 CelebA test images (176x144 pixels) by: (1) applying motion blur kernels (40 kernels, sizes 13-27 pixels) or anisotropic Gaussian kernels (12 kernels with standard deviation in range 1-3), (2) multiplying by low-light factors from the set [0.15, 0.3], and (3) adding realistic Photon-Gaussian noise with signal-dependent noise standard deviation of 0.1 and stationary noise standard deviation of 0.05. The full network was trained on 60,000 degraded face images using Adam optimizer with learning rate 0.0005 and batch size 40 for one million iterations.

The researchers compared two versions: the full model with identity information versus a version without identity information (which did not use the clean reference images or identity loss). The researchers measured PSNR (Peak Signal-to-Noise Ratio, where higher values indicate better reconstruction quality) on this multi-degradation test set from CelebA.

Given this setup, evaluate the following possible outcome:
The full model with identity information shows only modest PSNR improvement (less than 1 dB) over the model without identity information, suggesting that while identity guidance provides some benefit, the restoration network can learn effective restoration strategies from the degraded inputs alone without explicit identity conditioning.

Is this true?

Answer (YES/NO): NO